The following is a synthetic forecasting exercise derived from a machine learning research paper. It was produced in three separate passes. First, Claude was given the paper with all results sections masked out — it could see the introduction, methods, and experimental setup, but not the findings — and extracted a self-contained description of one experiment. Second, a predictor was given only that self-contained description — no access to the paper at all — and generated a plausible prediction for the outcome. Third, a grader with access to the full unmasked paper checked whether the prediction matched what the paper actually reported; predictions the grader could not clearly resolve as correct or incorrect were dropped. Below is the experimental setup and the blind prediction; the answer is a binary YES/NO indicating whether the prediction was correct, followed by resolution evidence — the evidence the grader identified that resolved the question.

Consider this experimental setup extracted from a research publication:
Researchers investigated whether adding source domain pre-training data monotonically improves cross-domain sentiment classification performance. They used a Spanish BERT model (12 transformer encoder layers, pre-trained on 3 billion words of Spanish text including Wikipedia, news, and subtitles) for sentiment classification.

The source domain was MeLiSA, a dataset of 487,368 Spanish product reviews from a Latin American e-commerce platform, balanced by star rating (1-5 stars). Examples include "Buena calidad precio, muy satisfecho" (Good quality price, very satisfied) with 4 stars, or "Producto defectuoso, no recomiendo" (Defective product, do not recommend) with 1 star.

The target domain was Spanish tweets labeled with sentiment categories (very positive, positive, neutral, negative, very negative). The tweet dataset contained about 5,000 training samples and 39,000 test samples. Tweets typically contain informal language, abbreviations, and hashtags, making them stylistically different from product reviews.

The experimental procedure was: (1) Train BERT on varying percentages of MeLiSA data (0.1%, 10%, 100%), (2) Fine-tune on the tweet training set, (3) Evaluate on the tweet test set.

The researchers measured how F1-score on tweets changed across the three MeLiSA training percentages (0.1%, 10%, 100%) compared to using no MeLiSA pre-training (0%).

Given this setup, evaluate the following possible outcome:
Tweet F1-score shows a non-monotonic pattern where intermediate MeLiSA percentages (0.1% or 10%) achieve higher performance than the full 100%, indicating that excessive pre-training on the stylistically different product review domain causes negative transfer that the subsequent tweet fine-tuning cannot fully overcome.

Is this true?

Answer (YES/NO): NO